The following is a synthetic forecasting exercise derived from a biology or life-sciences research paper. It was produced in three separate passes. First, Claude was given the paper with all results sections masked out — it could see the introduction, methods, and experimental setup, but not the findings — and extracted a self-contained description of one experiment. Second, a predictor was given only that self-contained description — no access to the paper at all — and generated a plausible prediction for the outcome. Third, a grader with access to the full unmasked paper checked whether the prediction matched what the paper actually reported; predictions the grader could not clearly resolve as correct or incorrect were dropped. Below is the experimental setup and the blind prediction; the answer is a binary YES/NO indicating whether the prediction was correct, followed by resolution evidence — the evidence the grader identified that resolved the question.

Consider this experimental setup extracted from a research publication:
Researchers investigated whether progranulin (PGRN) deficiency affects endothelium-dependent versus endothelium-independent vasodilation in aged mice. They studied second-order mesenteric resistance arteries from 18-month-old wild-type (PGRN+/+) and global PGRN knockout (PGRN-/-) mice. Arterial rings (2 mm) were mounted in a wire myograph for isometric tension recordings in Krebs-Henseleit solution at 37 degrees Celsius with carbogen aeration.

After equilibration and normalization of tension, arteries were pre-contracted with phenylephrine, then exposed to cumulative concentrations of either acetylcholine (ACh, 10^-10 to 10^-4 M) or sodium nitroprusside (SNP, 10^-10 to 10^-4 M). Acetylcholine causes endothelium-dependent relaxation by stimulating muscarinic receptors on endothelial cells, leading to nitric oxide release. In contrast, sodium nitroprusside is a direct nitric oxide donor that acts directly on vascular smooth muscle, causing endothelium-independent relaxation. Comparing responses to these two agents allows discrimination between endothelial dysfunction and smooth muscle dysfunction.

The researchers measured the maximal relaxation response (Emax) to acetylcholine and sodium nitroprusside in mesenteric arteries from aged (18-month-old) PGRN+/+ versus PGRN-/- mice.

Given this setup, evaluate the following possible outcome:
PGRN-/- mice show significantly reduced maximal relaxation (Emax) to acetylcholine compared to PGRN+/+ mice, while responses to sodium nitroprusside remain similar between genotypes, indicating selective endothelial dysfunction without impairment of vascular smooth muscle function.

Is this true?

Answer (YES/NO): NO